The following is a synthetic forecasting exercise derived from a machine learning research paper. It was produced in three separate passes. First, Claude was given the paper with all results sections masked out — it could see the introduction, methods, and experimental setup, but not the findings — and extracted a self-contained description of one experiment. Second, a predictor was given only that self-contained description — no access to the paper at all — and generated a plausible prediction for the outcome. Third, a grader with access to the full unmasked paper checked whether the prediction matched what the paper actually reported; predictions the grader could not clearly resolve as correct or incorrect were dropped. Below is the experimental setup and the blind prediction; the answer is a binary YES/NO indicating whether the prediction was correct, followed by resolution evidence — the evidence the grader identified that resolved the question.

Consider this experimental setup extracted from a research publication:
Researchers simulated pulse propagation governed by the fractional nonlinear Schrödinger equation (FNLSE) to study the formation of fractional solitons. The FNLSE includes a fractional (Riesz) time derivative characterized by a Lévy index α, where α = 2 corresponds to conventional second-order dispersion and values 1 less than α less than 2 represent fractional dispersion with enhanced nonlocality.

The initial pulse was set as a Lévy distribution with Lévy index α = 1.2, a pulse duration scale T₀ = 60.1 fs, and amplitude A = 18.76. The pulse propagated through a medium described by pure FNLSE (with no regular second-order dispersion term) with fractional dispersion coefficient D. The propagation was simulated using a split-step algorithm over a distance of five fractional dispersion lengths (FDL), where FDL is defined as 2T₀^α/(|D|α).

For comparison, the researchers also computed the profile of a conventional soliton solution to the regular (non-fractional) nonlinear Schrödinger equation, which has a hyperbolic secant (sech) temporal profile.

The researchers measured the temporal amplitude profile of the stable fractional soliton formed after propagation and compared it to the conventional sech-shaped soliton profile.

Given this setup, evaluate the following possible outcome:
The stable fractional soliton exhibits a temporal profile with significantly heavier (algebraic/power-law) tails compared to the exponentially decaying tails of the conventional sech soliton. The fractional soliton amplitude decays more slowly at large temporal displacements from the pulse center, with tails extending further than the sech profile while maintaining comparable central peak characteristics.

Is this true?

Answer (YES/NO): YES